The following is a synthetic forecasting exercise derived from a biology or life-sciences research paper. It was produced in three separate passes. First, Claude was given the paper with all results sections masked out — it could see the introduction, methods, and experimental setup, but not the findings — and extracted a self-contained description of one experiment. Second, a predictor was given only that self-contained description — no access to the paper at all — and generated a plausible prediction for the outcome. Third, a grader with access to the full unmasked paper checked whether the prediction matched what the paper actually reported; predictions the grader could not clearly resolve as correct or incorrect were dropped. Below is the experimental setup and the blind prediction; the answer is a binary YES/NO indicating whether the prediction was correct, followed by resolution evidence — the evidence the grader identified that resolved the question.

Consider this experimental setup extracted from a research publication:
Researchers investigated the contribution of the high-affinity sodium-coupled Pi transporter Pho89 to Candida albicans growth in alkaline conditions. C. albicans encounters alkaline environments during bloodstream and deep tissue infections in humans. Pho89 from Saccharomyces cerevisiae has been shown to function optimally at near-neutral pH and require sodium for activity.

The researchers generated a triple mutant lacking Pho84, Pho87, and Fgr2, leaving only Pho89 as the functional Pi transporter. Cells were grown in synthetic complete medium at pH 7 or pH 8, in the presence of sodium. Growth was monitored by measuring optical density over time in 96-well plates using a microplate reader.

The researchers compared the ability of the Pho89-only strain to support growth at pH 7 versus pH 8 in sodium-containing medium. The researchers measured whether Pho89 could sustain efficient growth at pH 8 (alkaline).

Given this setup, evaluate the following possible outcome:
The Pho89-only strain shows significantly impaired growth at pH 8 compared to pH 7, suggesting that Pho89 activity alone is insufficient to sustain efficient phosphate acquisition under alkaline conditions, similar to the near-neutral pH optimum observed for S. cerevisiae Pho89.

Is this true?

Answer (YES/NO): NO